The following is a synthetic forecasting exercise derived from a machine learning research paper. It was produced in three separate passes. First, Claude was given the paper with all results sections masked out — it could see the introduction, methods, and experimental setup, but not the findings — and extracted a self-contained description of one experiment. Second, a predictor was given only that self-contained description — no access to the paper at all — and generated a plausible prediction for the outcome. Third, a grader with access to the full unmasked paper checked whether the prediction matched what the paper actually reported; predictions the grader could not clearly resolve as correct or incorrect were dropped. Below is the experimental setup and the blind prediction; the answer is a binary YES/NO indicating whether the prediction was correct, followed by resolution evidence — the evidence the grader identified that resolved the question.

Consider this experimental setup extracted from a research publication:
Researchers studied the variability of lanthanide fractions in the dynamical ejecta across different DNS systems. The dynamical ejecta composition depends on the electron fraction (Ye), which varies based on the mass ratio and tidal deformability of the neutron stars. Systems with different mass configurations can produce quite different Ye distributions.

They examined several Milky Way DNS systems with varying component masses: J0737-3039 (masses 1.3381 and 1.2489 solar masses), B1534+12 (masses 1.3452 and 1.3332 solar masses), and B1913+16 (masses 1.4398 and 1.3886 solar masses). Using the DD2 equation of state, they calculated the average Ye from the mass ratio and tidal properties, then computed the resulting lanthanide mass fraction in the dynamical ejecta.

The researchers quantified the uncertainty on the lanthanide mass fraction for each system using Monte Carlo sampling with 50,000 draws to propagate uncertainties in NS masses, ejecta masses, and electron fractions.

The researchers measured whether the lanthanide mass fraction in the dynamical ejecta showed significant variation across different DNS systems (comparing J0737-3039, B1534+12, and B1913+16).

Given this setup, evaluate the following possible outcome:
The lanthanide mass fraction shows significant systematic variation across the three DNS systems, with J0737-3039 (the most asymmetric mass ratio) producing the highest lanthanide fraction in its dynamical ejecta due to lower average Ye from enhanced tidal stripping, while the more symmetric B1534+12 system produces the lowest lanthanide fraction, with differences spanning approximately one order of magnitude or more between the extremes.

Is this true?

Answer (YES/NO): NO